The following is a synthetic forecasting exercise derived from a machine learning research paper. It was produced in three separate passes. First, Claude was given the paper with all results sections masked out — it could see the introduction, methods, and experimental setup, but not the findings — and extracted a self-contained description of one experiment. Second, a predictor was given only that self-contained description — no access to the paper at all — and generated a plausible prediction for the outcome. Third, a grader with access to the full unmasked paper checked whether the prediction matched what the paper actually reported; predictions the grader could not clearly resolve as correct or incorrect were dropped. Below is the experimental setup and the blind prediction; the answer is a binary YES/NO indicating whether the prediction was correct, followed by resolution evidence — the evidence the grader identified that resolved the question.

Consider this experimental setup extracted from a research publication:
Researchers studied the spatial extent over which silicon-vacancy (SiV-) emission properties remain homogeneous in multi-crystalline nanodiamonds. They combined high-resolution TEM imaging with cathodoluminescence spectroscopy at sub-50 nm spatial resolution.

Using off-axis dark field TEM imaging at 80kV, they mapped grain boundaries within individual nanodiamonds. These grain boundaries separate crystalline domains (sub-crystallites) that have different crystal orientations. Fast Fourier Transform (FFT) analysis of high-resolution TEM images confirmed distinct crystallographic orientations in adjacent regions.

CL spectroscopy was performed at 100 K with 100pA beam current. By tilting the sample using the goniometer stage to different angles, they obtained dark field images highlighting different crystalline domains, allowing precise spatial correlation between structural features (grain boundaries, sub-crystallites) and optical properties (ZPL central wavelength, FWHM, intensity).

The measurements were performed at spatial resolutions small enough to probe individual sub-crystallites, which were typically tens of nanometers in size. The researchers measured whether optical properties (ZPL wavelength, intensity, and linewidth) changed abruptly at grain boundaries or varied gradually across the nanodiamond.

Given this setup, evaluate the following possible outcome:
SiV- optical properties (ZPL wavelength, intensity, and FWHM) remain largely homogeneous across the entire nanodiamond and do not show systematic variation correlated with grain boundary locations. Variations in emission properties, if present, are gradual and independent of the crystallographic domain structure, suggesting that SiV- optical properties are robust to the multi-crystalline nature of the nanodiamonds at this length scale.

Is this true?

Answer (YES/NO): NO